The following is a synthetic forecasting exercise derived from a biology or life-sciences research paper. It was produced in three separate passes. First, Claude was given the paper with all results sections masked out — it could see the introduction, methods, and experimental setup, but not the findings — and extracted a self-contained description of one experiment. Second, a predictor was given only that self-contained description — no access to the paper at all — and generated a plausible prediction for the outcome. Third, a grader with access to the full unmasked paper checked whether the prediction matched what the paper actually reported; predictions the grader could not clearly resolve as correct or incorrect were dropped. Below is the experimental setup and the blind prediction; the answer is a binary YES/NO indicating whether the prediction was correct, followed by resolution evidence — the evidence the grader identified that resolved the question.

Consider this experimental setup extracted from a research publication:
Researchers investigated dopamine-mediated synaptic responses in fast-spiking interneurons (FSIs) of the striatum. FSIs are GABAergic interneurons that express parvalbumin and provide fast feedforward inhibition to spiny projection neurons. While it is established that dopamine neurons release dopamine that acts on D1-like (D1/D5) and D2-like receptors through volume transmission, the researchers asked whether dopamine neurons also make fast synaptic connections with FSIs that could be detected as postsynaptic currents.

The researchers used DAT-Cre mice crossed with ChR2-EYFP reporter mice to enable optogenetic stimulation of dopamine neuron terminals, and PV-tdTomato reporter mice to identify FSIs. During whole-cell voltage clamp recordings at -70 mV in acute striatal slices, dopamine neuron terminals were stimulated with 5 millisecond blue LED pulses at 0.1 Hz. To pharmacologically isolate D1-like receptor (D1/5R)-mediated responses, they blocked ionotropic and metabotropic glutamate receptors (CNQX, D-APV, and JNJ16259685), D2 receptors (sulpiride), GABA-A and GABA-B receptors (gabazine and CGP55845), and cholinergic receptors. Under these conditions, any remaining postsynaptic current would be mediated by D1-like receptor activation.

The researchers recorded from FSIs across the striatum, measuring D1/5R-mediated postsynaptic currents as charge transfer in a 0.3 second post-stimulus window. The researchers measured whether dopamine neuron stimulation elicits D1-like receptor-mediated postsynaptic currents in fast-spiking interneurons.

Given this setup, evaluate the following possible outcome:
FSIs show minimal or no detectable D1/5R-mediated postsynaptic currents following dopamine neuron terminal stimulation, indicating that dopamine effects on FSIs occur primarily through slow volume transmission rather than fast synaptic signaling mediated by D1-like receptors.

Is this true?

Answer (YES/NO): NO